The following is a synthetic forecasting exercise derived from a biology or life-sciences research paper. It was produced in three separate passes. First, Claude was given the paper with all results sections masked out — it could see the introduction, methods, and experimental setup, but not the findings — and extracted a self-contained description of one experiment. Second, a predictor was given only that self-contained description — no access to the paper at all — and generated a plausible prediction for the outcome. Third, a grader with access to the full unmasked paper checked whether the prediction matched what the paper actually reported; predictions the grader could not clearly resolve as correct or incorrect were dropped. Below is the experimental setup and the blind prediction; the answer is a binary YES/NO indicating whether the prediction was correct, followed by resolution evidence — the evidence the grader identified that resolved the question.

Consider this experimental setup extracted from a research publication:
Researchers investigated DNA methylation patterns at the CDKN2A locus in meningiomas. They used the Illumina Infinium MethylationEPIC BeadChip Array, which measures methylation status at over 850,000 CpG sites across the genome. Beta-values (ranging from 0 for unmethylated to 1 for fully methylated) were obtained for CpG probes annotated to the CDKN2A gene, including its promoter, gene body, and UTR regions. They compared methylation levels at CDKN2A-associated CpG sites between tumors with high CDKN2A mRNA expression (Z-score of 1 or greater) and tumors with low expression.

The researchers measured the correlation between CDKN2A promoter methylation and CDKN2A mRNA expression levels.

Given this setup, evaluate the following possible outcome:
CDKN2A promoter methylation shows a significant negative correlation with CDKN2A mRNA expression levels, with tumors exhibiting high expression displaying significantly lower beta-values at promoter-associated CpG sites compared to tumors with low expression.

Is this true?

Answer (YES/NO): NO